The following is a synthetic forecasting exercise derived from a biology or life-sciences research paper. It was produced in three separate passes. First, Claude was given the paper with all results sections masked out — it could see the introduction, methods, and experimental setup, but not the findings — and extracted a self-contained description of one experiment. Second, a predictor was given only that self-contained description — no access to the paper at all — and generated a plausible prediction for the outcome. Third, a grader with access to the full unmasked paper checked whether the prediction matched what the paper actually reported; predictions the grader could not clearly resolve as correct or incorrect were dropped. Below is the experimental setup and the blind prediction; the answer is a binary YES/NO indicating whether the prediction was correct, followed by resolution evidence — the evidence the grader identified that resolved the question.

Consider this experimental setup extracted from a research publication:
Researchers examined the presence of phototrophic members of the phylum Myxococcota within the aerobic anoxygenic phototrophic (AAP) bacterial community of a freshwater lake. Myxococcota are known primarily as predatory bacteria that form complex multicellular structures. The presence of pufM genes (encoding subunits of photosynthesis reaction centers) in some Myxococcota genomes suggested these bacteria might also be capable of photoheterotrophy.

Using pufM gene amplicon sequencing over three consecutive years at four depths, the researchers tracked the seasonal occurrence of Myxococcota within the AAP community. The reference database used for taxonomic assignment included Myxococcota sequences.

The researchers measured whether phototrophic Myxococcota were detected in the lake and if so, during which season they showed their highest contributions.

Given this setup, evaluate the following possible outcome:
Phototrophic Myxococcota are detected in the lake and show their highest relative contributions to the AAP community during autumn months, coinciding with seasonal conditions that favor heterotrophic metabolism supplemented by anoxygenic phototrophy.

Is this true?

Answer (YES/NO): NO